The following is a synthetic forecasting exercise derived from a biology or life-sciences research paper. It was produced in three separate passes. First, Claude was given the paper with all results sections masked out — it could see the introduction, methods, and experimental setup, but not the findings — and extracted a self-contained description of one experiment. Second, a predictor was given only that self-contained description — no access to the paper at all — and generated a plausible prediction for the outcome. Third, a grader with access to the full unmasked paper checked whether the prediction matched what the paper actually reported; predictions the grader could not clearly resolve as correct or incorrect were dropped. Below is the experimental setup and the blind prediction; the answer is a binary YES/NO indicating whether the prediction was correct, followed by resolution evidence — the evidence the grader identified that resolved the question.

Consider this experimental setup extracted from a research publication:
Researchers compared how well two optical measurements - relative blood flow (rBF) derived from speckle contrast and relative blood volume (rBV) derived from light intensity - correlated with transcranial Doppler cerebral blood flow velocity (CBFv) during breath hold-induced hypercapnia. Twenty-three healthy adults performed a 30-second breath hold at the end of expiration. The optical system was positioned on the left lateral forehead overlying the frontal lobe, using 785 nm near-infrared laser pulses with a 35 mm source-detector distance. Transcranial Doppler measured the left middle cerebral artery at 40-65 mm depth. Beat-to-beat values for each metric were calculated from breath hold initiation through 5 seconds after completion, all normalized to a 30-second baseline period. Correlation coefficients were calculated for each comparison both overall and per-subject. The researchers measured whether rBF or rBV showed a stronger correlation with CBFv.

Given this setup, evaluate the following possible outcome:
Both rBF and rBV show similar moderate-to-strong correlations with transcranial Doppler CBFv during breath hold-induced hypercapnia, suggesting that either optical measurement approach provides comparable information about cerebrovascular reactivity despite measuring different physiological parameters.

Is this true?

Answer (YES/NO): NO